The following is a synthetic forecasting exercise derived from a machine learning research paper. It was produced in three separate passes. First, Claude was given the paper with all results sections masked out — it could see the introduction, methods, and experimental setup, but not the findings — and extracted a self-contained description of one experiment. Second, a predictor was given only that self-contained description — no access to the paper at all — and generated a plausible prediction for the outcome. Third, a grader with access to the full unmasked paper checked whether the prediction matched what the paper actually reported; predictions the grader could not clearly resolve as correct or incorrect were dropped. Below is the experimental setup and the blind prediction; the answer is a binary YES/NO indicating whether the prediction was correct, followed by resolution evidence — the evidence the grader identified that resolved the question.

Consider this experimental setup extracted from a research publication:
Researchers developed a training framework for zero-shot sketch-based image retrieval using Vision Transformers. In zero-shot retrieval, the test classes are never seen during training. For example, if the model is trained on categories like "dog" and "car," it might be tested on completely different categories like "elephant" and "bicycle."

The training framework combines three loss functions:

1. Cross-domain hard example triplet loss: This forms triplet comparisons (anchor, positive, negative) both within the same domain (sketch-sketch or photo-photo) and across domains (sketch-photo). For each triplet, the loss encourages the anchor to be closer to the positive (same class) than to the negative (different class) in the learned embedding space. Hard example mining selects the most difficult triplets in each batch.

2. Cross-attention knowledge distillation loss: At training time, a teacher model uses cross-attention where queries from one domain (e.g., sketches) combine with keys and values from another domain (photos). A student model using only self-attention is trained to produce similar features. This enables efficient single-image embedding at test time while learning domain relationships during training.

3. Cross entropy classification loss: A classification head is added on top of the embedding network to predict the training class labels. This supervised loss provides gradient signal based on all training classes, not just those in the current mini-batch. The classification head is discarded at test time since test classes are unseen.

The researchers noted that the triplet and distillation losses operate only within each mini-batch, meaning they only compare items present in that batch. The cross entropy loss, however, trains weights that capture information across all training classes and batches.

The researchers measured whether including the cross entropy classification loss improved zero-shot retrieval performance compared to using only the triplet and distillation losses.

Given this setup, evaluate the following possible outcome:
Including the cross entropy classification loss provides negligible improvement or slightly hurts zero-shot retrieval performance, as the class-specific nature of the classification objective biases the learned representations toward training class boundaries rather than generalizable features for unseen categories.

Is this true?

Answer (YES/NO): NO